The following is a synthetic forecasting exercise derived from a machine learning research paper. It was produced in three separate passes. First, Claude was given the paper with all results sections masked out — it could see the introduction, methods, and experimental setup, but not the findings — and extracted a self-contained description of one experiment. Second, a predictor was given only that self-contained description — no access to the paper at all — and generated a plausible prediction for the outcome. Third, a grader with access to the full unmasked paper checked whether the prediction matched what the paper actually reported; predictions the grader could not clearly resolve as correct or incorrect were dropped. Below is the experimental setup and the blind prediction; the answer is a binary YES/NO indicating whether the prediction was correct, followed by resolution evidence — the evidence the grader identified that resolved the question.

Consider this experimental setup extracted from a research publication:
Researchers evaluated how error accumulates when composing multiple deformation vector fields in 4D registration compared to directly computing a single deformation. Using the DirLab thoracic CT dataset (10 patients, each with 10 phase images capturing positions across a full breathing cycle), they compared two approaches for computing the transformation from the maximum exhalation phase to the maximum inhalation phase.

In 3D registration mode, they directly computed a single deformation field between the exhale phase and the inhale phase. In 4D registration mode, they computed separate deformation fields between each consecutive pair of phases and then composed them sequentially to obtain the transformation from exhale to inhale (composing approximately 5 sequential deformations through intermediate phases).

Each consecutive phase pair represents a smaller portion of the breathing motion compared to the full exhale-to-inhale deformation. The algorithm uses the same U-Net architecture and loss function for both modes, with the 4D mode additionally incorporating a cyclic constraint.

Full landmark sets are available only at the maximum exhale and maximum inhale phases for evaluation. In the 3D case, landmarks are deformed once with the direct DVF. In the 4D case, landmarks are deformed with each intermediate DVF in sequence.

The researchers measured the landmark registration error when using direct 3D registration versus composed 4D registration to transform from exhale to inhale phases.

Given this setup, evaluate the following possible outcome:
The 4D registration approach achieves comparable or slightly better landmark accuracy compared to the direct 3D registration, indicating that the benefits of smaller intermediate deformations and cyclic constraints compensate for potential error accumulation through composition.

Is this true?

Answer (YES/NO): NO